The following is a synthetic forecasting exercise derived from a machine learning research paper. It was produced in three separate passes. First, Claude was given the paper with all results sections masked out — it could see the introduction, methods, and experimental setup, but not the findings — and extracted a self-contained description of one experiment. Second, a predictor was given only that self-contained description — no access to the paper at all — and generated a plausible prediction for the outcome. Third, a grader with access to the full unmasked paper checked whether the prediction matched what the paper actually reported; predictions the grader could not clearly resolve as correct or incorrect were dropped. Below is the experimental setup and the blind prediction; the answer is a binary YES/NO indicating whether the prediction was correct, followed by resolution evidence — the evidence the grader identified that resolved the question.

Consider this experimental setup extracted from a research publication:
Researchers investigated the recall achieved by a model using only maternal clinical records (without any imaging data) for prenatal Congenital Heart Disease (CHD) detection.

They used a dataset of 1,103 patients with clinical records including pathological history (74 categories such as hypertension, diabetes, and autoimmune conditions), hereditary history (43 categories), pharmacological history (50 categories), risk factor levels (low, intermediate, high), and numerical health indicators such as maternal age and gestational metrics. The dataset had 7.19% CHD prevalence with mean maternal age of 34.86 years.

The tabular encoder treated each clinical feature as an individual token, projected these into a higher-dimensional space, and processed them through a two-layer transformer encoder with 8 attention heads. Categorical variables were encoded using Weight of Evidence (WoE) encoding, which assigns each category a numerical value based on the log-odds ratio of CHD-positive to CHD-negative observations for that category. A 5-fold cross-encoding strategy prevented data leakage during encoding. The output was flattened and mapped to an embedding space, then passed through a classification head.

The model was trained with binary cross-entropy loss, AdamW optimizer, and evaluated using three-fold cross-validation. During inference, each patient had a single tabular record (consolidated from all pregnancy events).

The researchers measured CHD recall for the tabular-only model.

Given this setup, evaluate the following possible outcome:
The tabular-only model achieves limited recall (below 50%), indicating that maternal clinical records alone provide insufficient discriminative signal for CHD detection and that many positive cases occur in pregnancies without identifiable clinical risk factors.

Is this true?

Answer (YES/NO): NO